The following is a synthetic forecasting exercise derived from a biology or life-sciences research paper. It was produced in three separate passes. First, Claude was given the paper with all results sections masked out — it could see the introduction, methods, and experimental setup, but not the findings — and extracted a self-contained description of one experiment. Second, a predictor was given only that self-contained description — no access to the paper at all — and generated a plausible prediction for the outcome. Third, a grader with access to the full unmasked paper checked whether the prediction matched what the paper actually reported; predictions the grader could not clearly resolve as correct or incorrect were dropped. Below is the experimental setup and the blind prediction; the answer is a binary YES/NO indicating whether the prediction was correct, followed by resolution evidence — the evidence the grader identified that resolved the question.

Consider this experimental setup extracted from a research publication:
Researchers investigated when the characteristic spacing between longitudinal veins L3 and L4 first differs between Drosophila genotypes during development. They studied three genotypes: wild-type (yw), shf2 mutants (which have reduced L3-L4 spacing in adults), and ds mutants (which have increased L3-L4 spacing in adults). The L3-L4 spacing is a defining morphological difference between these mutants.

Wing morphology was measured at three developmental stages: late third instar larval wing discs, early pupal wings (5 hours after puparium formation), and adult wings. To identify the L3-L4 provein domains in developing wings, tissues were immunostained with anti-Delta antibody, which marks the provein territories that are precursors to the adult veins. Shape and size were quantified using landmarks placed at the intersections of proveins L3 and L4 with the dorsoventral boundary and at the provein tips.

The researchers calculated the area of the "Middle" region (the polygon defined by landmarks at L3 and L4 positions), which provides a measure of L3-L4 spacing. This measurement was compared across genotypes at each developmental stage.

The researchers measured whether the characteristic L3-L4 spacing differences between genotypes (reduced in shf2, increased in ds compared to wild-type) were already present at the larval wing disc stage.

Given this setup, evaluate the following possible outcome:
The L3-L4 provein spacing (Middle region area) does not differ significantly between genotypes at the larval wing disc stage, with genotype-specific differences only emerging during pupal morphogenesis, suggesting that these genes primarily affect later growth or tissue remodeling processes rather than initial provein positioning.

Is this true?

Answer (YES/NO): NO